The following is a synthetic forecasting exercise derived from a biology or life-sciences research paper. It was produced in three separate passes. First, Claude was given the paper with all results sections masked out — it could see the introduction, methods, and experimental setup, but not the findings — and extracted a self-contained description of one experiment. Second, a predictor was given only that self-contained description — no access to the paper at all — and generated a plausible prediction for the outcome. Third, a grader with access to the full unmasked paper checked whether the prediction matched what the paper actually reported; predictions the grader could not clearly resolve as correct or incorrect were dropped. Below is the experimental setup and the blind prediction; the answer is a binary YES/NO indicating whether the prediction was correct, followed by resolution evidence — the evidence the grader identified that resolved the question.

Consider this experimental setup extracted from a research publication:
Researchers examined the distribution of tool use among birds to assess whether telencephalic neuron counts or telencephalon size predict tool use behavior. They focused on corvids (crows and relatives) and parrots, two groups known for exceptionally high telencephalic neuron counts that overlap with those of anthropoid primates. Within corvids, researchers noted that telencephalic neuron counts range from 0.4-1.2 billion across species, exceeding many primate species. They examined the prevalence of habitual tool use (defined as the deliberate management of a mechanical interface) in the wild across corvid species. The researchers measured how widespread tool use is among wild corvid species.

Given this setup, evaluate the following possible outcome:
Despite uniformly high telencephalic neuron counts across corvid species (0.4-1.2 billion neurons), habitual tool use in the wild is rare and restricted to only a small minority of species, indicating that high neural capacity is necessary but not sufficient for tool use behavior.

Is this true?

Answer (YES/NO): NO